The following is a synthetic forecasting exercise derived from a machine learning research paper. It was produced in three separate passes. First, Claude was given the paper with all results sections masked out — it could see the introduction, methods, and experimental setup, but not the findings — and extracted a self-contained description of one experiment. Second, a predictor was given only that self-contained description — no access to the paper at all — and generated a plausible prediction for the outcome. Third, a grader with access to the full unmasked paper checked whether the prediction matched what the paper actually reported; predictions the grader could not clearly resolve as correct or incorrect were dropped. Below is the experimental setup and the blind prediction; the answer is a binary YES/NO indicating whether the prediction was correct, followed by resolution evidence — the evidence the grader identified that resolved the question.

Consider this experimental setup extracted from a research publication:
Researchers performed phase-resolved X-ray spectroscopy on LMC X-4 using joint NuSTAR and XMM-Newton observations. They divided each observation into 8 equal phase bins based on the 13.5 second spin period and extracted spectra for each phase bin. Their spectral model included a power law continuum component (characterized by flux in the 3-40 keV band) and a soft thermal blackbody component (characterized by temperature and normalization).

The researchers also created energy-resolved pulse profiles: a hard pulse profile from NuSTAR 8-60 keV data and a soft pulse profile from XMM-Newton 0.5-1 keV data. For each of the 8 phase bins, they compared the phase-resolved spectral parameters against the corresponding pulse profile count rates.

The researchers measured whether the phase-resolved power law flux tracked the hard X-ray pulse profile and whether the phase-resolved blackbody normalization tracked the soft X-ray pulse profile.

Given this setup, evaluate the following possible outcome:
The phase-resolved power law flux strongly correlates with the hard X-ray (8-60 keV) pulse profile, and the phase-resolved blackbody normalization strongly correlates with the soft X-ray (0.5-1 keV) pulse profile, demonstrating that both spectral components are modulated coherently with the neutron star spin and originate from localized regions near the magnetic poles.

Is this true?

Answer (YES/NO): NO